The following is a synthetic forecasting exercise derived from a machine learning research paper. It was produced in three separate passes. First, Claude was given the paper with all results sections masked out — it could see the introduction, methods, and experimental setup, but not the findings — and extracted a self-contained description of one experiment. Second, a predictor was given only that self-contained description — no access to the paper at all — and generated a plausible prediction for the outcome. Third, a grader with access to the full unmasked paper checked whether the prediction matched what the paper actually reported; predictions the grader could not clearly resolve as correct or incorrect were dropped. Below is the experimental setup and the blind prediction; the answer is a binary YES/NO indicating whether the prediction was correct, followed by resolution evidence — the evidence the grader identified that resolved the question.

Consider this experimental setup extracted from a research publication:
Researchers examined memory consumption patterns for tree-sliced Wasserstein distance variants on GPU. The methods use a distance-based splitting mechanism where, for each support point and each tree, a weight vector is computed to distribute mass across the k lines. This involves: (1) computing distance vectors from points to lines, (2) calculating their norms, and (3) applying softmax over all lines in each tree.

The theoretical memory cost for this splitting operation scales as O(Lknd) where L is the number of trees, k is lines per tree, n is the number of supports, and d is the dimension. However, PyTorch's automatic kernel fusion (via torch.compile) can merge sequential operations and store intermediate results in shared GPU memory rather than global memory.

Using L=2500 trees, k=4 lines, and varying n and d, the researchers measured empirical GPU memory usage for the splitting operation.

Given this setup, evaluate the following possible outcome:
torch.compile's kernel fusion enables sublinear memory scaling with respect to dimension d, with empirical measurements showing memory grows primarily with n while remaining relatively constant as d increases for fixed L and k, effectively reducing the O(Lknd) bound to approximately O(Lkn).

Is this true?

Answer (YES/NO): NO